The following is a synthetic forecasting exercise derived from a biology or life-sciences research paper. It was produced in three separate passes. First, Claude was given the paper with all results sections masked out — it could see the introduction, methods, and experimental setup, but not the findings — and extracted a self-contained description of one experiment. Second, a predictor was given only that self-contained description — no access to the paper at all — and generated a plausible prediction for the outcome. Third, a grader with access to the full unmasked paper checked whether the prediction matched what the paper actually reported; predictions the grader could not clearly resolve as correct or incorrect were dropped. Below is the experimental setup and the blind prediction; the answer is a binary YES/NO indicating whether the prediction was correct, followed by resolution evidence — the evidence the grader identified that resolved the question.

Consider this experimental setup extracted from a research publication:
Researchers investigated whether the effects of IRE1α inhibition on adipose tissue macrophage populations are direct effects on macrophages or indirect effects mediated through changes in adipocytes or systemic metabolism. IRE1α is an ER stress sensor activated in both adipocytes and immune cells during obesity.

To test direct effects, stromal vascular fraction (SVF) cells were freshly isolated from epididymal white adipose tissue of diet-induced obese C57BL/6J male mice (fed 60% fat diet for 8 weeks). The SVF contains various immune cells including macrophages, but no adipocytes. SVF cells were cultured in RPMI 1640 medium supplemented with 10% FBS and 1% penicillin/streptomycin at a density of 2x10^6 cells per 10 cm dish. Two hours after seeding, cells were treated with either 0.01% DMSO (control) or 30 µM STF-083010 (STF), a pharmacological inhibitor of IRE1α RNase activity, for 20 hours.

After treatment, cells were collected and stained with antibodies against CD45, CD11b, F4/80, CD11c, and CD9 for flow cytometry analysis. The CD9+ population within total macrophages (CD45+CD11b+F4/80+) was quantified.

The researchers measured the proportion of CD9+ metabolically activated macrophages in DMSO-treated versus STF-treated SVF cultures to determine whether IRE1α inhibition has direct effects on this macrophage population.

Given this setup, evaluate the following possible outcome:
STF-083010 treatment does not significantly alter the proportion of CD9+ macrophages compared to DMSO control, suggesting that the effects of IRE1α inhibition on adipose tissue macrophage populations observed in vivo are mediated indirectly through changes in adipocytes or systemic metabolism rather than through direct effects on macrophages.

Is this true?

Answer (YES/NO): NO